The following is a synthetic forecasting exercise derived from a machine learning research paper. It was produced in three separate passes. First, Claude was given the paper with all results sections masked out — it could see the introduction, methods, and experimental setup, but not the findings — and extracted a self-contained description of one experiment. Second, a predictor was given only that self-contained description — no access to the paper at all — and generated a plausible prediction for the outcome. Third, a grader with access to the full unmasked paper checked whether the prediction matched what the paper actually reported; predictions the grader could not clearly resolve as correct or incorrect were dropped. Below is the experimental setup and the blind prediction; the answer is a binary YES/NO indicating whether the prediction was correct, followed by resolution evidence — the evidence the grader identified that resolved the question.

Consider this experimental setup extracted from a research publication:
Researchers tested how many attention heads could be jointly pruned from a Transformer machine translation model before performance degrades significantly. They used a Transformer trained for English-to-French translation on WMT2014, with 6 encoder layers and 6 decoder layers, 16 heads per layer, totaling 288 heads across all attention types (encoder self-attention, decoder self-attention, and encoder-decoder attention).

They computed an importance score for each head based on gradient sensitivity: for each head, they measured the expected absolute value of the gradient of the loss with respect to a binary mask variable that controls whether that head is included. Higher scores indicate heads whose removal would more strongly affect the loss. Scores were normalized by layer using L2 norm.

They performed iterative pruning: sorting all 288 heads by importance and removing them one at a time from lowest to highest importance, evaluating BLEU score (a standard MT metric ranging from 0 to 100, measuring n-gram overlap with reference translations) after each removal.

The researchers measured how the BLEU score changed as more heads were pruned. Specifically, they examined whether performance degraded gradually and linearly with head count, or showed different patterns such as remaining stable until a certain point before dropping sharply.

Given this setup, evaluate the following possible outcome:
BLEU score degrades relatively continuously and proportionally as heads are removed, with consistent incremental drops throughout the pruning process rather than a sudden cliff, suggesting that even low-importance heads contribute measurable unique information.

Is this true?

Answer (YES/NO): NO